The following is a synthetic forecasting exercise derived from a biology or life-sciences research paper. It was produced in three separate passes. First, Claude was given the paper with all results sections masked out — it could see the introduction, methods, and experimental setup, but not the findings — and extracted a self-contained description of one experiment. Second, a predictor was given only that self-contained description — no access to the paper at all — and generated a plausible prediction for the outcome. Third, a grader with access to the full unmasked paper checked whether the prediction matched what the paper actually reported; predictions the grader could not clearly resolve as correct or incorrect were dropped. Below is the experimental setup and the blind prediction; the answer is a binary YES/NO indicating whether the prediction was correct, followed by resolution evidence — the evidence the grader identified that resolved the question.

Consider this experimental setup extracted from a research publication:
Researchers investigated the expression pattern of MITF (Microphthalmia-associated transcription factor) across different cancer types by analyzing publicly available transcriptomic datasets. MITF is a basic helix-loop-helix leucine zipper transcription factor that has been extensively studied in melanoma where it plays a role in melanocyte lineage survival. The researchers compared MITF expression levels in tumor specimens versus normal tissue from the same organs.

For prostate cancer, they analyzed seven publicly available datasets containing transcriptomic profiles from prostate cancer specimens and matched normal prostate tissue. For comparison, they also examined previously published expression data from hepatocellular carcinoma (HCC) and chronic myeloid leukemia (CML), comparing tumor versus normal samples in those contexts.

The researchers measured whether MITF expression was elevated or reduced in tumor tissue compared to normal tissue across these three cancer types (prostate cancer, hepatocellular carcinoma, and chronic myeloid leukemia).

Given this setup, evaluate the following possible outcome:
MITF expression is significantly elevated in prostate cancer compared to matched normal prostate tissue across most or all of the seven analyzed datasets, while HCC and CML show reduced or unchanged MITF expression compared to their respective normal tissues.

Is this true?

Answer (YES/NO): NO